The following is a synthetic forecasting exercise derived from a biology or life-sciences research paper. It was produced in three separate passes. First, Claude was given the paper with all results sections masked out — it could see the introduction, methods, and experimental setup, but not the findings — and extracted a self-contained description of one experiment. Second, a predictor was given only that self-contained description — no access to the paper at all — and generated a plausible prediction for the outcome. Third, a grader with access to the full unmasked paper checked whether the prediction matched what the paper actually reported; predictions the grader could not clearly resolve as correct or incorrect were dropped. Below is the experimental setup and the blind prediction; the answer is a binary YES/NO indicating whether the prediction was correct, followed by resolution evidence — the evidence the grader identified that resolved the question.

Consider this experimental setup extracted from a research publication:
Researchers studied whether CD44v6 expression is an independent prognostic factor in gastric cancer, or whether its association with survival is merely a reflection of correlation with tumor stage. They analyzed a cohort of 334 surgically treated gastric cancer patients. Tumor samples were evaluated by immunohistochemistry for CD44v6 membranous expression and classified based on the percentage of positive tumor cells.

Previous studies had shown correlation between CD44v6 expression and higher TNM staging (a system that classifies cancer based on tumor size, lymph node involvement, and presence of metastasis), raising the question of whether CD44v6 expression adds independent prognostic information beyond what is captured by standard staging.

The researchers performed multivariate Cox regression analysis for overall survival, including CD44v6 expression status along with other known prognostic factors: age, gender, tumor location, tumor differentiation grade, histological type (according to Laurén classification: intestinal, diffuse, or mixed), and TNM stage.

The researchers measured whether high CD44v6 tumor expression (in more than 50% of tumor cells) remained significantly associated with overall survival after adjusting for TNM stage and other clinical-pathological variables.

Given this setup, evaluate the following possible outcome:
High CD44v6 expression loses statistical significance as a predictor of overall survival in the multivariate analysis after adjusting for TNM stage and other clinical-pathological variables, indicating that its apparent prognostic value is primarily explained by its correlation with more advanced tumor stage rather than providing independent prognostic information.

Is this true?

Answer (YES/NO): NO